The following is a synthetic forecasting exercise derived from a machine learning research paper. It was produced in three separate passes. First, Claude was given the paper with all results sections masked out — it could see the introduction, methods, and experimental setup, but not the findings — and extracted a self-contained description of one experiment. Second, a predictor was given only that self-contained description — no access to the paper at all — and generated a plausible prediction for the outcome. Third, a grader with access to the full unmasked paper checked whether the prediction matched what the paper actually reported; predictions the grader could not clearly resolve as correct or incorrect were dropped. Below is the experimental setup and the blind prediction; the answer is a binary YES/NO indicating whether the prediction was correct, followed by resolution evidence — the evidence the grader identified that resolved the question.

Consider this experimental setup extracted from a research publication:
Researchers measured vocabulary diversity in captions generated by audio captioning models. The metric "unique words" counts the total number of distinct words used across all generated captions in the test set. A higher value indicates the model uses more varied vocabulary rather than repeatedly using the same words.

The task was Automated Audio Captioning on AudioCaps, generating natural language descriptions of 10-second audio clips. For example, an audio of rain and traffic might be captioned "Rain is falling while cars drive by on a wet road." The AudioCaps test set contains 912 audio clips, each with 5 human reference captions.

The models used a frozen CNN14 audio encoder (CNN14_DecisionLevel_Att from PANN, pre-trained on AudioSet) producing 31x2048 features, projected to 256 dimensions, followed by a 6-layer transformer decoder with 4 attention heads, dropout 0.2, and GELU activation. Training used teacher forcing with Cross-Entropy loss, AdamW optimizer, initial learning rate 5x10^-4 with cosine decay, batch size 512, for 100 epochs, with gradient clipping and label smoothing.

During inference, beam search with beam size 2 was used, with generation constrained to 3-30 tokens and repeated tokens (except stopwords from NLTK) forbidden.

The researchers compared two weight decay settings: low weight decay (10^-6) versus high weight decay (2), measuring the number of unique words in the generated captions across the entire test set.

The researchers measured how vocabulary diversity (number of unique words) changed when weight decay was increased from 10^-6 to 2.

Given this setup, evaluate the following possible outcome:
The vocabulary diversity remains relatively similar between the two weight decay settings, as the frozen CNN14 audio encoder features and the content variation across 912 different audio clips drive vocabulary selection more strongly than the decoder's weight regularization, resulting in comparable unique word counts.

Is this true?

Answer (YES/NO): NO